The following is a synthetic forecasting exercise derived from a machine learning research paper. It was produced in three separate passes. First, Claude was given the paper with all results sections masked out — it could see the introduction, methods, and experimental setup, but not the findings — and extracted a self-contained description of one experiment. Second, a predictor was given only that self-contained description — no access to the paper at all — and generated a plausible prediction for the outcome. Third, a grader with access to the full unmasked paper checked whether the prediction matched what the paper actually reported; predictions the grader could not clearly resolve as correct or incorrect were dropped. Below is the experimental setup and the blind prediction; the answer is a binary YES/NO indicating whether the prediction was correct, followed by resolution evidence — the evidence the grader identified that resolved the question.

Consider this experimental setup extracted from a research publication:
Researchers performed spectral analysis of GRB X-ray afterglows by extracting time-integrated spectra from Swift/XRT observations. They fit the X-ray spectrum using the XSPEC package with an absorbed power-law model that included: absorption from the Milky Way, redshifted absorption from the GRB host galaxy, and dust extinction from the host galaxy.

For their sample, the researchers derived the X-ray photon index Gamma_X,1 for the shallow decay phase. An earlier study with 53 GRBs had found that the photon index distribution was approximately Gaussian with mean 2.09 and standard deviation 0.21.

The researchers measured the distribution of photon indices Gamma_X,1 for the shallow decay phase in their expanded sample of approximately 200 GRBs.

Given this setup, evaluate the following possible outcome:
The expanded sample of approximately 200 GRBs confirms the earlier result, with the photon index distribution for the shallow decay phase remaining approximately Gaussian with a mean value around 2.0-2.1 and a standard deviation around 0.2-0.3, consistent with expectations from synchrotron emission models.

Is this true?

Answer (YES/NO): NO